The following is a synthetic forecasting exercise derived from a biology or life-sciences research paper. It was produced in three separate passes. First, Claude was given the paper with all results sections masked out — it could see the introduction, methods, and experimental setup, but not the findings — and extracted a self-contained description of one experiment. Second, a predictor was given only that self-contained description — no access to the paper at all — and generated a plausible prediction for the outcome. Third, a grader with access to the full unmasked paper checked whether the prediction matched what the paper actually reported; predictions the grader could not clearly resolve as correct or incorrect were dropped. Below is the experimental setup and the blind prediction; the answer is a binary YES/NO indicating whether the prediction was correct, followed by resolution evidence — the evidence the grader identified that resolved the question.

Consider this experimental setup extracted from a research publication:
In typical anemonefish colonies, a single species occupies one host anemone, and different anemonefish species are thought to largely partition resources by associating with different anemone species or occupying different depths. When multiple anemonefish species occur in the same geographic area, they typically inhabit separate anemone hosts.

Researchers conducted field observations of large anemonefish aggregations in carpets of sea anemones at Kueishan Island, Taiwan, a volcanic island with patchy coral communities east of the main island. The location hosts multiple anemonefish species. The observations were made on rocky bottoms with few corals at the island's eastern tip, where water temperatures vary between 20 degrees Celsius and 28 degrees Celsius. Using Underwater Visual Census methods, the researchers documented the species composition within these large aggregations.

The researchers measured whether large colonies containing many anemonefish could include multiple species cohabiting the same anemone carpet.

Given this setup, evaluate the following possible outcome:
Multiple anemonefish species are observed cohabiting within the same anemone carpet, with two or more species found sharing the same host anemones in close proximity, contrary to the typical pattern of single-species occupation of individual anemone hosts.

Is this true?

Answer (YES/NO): NO